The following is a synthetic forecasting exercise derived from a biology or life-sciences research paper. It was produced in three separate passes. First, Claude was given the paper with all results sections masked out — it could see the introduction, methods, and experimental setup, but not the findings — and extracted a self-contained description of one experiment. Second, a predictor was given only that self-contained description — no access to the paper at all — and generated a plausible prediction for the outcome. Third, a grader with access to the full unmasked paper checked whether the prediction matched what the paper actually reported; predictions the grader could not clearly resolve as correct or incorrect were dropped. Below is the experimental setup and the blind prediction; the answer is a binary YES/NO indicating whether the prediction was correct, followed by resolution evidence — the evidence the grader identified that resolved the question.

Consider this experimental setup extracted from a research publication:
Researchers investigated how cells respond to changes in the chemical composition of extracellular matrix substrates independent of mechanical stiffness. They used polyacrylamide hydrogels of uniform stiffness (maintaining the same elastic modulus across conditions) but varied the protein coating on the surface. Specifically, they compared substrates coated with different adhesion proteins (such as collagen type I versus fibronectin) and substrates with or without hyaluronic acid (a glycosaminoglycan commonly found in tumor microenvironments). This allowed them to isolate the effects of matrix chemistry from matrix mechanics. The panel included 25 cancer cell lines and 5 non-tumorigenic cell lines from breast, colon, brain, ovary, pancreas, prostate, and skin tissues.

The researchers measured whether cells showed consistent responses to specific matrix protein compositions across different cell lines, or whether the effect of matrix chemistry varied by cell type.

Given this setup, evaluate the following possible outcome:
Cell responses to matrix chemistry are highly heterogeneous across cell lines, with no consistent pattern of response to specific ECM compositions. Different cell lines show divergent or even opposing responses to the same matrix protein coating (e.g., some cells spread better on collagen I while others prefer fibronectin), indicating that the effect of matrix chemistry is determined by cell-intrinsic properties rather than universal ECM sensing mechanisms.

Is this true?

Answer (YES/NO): YES